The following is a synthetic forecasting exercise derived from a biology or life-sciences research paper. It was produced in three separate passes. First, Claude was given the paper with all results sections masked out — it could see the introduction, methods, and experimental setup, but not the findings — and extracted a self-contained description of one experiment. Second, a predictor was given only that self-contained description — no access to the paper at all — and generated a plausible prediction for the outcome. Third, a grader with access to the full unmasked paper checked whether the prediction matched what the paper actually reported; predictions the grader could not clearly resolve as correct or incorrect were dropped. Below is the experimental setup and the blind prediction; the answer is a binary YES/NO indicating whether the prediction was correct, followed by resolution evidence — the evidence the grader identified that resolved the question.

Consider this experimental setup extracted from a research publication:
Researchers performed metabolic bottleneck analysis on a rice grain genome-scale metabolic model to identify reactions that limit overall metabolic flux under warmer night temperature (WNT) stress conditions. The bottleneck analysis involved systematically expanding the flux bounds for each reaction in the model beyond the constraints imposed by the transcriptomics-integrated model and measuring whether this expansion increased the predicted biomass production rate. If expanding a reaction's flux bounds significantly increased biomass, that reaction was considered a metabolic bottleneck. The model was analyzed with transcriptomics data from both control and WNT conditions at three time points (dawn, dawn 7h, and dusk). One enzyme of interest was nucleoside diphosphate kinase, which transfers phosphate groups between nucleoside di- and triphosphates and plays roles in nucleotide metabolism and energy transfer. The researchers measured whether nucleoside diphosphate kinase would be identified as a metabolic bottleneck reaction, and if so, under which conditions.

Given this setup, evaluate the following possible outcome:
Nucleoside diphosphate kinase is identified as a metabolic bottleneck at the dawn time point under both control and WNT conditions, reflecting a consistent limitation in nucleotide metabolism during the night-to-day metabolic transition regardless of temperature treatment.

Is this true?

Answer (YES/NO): NO